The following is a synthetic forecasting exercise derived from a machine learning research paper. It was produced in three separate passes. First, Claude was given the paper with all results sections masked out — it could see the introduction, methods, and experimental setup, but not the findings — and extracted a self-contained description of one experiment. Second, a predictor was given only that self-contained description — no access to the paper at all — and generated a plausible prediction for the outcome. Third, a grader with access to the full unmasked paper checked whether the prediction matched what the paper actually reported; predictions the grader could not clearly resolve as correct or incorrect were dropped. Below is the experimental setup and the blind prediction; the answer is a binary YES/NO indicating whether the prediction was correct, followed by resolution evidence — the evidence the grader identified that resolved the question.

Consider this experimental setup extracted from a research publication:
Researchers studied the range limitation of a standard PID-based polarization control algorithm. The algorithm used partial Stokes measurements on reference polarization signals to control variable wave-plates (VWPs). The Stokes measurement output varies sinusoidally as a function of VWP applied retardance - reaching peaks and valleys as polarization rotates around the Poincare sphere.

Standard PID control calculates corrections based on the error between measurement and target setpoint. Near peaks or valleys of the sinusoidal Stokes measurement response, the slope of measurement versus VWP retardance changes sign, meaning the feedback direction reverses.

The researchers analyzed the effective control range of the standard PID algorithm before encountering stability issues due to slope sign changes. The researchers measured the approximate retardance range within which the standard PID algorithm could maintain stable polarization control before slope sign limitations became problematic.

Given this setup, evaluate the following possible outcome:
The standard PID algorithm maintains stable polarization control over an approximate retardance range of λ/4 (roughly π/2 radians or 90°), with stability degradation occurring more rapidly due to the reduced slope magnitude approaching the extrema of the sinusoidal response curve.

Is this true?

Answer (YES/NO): NO